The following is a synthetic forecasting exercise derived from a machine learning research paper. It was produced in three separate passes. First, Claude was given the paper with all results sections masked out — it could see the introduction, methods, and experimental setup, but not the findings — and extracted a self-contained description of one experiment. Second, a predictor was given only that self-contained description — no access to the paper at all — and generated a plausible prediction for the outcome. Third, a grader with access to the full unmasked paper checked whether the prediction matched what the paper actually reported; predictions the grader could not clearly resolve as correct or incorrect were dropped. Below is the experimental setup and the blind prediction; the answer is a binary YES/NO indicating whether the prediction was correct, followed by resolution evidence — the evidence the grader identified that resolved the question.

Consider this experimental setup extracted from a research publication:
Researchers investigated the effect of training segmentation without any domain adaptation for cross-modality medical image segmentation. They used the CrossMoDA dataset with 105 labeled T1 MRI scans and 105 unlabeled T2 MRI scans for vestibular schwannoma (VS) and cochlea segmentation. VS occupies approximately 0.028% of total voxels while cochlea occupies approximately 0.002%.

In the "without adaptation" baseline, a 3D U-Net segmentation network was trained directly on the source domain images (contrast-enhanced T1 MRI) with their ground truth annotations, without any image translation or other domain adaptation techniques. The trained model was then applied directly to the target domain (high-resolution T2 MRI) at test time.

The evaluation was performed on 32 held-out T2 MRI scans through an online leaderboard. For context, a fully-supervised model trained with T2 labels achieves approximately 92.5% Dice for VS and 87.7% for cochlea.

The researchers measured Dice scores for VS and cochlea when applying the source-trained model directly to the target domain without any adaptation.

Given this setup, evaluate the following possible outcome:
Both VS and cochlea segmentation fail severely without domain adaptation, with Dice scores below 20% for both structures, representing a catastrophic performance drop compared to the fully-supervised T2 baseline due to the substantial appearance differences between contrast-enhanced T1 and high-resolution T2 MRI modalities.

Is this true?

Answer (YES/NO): YES